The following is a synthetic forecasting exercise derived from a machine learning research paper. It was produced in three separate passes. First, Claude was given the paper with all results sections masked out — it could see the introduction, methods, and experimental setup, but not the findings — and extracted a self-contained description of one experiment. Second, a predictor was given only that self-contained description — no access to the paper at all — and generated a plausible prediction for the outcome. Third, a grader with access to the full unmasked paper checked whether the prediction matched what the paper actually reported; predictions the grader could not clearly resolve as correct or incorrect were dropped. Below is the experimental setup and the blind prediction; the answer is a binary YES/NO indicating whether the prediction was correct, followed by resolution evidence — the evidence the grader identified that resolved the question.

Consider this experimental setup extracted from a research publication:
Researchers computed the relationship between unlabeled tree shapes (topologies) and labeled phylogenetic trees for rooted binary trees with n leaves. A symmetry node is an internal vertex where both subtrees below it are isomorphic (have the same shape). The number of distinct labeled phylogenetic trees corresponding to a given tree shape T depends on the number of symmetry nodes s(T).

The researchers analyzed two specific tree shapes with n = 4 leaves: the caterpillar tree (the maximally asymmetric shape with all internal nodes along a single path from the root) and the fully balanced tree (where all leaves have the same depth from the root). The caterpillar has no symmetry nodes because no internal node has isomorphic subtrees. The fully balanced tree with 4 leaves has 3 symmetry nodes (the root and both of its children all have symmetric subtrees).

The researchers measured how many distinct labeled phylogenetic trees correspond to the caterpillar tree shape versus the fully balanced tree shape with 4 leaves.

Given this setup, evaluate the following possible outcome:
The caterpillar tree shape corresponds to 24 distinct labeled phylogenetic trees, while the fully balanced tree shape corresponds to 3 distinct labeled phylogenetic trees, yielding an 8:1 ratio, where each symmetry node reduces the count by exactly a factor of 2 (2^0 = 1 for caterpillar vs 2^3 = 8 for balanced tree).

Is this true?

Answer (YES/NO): NO